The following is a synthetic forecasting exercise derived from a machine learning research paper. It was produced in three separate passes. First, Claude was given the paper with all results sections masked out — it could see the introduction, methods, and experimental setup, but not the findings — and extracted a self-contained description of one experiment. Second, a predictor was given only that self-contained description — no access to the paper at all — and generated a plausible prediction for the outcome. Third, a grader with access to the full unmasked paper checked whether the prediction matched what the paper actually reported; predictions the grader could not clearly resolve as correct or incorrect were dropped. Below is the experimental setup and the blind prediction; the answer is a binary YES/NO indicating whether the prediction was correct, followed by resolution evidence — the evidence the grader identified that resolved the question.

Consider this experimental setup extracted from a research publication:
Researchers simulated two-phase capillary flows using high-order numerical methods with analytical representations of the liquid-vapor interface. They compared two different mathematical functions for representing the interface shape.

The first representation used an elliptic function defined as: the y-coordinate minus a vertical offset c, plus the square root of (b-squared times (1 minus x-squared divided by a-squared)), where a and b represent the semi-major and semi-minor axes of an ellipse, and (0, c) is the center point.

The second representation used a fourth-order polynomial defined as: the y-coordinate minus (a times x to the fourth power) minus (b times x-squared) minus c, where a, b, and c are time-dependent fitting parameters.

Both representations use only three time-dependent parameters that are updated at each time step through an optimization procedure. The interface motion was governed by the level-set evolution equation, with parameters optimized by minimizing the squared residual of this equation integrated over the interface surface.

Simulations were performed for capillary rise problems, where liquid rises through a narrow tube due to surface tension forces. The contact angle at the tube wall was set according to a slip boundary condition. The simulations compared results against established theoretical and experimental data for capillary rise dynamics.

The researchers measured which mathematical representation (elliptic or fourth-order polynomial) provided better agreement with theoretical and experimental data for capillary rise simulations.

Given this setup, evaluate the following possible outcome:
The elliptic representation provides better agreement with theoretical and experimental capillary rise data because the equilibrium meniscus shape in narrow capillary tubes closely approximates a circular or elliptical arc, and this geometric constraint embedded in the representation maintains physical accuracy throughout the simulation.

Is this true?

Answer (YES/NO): YES